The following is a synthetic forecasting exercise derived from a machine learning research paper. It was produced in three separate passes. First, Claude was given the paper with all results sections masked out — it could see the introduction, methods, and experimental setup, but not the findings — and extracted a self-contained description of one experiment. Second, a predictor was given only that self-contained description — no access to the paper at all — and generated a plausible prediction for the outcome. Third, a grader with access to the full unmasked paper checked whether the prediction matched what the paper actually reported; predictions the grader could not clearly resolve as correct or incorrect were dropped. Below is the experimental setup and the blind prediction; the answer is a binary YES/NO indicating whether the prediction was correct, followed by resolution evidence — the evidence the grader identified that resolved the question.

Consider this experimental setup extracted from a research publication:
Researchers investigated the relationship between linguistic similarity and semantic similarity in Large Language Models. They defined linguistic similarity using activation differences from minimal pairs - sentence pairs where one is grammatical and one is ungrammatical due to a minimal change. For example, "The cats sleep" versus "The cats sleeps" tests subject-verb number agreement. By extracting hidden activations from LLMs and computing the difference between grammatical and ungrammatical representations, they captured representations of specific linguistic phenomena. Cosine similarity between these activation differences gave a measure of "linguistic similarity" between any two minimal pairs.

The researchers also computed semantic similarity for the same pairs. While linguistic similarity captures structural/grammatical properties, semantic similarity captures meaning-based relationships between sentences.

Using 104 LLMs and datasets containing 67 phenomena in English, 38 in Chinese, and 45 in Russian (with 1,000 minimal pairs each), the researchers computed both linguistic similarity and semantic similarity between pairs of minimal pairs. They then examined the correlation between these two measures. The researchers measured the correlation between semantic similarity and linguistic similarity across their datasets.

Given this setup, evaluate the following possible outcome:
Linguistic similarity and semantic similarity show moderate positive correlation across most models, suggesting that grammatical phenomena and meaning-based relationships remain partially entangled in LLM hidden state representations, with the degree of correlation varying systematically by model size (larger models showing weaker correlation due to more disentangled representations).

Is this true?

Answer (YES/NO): NO